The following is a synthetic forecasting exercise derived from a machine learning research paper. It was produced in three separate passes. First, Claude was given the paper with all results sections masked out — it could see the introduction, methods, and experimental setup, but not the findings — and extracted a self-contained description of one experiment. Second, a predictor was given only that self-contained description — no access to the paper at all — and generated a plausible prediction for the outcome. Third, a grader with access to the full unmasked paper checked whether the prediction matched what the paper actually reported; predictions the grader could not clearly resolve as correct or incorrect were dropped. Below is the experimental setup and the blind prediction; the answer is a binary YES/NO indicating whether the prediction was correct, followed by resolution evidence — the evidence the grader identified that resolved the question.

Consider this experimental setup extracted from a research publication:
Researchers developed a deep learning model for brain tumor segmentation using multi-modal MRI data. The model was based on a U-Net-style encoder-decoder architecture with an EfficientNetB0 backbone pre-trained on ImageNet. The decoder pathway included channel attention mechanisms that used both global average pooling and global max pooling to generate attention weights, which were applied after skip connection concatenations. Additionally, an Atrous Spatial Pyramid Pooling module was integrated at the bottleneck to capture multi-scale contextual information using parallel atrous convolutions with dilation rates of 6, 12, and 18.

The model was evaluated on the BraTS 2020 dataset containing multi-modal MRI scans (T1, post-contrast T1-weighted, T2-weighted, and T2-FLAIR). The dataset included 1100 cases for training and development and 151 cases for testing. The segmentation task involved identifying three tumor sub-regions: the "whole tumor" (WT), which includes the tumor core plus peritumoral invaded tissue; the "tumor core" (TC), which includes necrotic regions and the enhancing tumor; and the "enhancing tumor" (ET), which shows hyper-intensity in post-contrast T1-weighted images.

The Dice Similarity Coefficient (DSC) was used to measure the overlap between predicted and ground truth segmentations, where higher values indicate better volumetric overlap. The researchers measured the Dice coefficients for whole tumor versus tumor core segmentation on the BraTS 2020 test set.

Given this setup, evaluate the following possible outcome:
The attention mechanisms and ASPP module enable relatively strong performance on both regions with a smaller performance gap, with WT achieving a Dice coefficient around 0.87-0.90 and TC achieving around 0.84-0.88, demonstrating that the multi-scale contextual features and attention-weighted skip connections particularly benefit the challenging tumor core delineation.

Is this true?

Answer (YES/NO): NO